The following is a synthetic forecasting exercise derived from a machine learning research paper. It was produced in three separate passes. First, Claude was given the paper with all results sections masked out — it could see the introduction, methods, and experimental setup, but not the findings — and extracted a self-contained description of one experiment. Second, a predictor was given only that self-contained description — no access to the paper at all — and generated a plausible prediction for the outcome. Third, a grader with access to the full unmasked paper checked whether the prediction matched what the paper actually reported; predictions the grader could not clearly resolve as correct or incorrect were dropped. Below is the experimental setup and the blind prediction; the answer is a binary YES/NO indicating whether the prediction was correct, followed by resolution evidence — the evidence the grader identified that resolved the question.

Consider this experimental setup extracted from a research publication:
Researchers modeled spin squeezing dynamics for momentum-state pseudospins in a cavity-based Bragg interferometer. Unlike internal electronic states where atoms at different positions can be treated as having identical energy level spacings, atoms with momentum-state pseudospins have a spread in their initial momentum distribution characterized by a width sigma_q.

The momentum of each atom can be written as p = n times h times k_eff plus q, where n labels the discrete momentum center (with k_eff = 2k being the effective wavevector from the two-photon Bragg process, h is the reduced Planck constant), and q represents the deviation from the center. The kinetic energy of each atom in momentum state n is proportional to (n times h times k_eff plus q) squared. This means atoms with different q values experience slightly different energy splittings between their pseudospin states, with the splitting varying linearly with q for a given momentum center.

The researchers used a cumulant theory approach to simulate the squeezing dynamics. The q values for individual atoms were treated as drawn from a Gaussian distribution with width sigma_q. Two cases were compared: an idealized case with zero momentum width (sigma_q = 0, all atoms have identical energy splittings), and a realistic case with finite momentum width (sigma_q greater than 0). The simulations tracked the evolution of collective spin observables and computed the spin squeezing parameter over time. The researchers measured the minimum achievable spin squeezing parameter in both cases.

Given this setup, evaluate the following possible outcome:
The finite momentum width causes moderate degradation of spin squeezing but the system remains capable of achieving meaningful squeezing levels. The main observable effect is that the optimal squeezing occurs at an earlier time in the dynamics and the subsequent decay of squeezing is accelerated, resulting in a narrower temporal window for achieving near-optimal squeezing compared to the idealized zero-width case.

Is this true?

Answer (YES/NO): NO